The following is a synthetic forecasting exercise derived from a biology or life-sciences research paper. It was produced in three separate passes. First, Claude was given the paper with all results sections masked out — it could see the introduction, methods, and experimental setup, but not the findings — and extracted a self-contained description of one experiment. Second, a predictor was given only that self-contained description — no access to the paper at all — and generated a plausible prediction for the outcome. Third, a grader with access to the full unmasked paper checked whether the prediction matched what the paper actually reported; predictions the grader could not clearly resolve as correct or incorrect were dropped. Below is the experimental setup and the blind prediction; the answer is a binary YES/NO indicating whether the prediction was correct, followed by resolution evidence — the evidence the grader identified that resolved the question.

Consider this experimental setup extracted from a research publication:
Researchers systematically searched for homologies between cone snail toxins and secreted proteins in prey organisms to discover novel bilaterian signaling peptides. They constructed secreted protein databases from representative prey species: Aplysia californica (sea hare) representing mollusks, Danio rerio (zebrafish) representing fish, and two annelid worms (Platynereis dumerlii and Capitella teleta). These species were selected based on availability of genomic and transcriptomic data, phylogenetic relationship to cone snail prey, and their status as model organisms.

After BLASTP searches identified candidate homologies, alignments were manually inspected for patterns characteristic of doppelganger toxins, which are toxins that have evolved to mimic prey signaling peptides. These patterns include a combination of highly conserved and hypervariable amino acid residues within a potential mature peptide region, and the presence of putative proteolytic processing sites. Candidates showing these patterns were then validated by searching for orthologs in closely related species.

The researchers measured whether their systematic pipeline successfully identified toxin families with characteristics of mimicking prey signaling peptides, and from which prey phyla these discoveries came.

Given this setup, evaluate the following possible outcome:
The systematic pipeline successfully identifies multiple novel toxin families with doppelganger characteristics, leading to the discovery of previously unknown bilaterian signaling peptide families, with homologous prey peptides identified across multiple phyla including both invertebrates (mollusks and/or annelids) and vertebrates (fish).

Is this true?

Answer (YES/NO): NO